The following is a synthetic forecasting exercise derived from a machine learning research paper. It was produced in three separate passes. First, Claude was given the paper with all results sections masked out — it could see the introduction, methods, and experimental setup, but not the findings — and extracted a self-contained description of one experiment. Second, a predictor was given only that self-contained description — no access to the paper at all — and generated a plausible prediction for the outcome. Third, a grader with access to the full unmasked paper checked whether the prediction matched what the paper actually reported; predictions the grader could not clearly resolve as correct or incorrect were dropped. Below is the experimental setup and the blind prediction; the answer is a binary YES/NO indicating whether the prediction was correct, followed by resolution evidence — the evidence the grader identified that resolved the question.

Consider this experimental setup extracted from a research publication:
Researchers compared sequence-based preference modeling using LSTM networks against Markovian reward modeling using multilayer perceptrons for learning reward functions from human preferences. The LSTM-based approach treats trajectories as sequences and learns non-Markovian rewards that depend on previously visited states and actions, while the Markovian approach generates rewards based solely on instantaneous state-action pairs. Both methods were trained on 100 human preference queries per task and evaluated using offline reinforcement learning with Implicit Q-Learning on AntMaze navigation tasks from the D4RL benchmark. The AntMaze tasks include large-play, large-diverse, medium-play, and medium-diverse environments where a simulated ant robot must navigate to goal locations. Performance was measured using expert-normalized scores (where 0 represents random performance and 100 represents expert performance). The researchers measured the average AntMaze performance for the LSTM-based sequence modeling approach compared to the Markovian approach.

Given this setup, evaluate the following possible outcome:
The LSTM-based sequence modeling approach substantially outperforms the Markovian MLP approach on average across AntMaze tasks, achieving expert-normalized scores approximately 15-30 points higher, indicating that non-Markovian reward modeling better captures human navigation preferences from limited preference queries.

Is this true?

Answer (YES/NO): NO